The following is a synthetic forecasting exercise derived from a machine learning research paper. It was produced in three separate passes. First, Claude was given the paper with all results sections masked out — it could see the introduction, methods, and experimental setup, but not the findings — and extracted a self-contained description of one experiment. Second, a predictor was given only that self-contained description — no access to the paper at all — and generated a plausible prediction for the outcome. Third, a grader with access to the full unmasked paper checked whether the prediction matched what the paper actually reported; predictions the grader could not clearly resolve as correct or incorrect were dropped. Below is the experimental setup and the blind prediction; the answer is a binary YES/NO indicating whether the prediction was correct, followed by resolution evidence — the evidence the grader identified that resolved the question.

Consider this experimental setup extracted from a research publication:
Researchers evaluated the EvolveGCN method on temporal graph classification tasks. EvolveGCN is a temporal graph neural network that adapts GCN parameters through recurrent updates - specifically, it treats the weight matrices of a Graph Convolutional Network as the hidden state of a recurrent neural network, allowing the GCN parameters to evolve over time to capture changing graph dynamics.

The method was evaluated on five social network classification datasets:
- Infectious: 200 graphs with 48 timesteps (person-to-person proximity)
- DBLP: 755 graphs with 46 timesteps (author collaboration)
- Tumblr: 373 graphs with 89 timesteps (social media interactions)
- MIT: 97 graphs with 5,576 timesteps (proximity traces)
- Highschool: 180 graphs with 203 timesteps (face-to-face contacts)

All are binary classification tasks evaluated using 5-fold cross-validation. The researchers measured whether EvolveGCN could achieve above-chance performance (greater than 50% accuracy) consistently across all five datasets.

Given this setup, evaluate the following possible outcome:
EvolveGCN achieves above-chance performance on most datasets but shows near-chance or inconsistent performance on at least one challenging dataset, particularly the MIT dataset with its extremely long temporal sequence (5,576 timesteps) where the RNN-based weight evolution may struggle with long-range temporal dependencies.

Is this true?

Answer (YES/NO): NO